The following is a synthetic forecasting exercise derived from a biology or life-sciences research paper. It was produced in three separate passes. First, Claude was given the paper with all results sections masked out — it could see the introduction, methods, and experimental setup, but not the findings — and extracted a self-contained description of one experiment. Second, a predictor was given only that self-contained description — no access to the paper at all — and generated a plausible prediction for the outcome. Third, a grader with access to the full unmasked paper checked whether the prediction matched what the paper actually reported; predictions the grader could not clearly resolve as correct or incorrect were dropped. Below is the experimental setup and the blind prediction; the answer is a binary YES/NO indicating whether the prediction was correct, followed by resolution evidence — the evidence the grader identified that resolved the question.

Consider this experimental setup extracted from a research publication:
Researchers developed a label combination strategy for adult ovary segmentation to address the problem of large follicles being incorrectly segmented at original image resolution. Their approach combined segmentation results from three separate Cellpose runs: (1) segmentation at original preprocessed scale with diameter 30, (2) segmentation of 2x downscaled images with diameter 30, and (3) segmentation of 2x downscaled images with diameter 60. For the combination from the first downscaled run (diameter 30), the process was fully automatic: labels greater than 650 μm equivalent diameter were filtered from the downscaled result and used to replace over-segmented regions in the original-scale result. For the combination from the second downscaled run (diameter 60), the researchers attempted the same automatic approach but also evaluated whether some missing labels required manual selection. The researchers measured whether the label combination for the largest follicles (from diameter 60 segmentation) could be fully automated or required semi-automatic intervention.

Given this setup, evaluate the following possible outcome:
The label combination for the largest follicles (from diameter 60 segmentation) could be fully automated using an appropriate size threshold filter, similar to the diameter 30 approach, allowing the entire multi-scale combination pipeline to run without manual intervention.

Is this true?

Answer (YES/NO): NO